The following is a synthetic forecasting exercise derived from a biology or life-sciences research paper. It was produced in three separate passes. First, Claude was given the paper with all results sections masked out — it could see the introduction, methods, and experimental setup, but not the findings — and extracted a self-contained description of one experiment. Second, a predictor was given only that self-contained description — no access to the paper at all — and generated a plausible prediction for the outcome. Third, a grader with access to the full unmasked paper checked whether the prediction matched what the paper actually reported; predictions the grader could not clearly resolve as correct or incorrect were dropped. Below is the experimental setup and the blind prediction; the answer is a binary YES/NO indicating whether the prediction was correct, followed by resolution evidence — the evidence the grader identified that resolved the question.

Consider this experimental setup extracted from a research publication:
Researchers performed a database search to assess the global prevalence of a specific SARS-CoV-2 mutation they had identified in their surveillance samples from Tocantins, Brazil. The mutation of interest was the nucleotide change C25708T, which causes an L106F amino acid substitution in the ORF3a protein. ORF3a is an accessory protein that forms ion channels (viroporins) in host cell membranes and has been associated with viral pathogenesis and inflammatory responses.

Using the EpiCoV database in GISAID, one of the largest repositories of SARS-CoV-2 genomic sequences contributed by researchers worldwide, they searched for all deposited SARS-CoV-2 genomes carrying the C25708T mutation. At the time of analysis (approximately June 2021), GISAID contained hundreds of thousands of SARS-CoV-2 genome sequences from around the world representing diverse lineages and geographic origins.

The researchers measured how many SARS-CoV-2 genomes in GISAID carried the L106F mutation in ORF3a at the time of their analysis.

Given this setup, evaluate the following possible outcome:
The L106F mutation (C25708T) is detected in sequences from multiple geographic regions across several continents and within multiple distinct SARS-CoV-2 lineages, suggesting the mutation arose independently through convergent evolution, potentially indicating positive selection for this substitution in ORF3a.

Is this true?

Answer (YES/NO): YES